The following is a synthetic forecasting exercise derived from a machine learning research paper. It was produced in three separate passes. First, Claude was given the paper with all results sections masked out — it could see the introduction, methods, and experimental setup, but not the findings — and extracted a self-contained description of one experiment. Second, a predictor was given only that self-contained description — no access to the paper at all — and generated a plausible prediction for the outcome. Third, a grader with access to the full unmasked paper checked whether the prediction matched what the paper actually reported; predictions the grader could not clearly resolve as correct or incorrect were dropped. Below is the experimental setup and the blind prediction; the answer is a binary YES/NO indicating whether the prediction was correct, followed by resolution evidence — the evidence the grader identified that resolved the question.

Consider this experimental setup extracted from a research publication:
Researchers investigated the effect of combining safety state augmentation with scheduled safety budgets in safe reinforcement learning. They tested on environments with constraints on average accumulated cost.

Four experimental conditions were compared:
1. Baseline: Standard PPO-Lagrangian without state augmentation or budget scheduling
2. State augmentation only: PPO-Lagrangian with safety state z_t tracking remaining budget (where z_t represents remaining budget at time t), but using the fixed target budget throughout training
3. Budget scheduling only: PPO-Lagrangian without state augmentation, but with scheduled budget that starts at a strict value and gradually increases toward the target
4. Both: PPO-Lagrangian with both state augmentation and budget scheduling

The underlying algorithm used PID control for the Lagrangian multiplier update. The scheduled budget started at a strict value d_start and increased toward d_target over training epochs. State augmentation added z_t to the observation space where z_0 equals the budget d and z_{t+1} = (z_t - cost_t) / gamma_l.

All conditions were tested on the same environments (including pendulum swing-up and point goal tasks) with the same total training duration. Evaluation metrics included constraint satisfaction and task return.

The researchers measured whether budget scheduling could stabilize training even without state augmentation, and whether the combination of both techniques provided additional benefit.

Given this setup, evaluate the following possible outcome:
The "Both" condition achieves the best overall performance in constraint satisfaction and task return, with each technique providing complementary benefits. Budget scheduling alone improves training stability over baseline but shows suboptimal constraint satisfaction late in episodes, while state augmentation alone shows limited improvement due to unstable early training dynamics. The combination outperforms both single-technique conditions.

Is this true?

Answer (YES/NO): NO